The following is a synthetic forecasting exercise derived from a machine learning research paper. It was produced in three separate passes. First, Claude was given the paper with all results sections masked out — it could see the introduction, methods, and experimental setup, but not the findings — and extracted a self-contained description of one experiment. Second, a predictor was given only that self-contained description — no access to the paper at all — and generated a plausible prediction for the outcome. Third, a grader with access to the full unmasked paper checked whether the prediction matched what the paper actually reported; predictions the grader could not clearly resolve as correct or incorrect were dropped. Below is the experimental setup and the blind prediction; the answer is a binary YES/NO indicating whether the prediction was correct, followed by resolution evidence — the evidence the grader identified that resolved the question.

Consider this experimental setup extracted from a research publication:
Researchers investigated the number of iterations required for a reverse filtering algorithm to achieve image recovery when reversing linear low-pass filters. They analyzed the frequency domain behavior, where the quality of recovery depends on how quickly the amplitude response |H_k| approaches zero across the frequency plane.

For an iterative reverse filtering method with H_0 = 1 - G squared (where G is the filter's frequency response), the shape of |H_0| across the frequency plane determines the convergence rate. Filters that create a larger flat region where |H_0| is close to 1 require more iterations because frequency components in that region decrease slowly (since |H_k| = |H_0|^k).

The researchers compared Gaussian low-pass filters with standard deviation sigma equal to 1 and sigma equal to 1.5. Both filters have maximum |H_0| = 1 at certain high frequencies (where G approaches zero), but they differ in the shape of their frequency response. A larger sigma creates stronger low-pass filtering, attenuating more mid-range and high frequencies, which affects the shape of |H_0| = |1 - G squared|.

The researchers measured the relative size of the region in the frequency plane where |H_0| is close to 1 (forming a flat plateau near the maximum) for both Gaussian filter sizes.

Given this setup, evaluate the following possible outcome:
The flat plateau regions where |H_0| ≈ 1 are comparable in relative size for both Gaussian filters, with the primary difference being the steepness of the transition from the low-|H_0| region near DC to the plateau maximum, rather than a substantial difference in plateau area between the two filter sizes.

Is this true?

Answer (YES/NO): NO